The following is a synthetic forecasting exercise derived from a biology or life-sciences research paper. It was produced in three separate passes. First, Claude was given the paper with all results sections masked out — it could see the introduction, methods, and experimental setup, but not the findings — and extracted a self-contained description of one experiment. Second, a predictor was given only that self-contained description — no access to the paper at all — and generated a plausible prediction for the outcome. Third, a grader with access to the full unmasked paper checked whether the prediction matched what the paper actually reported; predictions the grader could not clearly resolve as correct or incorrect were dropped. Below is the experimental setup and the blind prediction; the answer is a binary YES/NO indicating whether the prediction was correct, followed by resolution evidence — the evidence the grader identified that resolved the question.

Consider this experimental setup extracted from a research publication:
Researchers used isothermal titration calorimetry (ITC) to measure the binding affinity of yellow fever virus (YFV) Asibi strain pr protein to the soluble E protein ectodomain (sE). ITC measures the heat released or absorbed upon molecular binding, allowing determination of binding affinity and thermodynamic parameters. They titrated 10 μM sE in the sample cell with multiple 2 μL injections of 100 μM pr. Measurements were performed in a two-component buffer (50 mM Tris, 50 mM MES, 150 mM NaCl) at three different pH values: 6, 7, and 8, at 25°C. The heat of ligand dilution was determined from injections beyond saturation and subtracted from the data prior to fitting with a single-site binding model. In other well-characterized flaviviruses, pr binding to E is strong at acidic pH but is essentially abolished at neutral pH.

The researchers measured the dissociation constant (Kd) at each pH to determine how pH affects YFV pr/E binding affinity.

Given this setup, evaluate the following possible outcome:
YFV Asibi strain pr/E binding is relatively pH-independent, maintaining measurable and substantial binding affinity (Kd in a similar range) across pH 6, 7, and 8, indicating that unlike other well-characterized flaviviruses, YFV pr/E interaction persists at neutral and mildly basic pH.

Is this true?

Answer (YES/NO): NO